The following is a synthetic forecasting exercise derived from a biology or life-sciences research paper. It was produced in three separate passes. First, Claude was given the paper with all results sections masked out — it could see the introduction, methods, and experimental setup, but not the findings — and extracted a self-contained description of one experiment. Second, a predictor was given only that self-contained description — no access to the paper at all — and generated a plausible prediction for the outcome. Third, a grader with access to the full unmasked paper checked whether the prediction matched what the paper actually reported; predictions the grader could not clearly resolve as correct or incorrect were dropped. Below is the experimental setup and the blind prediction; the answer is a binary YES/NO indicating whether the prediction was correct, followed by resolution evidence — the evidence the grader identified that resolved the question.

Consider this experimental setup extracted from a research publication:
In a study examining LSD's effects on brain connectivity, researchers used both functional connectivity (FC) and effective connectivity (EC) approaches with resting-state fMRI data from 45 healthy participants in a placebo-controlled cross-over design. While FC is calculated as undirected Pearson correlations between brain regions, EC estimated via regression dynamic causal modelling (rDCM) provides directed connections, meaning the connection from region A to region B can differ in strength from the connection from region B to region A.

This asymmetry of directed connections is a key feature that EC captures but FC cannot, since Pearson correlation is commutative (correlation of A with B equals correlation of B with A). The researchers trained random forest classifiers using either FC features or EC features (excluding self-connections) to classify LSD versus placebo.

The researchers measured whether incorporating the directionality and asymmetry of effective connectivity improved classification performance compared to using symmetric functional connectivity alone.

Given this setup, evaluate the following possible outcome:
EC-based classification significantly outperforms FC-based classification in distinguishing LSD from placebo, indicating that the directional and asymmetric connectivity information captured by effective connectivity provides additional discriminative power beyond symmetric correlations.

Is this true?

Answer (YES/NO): NO